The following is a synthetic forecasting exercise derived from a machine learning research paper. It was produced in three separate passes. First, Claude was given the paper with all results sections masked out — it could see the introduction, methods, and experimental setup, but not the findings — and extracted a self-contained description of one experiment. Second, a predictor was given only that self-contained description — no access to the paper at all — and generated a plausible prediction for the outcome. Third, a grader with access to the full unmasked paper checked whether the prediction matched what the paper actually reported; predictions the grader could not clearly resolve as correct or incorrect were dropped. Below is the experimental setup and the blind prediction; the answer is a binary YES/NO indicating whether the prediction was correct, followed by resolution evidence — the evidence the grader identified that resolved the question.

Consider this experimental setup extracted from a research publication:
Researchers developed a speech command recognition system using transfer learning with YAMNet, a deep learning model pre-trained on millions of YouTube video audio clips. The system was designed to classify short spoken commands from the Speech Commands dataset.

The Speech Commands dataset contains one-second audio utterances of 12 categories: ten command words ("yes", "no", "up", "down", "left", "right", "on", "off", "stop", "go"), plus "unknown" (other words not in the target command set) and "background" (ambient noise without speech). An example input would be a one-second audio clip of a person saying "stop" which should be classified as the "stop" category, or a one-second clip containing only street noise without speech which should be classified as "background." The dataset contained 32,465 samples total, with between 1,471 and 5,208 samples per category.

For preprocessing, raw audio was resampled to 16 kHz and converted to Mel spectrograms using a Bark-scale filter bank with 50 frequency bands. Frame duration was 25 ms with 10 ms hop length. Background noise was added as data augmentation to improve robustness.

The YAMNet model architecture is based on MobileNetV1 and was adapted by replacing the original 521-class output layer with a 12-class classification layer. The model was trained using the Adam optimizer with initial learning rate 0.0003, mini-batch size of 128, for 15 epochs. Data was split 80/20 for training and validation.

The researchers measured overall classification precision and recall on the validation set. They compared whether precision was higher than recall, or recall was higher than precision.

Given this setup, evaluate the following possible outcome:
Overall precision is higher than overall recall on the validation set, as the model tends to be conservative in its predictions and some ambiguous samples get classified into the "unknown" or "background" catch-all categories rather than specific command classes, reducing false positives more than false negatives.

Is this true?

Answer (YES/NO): YES